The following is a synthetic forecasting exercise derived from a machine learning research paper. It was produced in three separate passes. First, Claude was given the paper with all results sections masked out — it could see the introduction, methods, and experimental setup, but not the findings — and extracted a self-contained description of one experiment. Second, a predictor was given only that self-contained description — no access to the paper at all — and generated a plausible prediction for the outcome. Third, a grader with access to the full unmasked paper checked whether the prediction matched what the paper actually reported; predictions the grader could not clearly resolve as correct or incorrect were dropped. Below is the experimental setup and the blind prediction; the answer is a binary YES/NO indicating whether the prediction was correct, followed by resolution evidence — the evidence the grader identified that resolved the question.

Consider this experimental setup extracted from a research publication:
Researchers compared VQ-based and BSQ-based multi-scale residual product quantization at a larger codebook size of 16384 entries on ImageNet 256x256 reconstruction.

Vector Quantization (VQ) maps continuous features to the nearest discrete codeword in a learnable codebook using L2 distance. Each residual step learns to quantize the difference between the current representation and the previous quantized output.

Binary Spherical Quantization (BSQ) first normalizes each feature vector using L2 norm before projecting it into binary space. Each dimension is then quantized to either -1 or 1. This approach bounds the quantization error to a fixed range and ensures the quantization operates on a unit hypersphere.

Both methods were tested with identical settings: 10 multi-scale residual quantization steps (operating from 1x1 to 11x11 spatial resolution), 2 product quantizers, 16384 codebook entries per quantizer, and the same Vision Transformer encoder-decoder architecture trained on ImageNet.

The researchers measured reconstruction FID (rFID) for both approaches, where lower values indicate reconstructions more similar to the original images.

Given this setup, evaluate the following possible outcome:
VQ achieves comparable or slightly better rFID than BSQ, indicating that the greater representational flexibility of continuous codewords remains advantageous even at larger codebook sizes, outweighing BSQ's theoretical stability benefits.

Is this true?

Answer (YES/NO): NO